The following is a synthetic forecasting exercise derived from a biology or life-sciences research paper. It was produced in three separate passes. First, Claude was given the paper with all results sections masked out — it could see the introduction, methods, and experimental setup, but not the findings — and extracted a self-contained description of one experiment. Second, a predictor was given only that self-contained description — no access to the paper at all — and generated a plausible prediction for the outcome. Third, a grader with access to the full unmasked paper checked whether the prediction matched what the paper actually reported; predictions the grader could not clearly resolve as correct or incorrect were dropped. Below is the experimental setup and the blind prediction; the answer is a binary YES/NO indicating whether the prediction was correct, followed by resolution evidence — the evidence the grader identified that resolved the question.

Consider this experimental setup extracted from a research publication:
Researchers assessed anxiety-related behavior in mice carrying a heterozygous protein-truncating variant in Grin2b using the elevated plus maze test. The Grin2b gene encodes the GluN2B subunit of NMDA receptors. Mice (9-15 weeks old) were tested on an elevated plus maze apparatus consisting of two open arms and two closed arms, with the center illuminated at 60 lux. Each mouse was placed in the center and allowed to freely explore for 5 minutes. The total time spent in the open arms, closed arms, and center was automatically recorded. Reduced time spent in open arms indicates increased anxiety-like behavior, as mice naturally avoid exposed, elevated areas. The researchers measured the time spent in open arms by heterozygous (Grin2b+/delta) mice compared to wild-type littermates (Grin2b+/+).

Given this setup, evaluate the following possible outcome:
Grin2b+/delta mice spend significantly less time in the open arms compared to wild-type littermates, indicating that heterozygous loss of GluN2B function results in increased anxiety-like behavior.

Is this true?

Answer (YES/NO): NO